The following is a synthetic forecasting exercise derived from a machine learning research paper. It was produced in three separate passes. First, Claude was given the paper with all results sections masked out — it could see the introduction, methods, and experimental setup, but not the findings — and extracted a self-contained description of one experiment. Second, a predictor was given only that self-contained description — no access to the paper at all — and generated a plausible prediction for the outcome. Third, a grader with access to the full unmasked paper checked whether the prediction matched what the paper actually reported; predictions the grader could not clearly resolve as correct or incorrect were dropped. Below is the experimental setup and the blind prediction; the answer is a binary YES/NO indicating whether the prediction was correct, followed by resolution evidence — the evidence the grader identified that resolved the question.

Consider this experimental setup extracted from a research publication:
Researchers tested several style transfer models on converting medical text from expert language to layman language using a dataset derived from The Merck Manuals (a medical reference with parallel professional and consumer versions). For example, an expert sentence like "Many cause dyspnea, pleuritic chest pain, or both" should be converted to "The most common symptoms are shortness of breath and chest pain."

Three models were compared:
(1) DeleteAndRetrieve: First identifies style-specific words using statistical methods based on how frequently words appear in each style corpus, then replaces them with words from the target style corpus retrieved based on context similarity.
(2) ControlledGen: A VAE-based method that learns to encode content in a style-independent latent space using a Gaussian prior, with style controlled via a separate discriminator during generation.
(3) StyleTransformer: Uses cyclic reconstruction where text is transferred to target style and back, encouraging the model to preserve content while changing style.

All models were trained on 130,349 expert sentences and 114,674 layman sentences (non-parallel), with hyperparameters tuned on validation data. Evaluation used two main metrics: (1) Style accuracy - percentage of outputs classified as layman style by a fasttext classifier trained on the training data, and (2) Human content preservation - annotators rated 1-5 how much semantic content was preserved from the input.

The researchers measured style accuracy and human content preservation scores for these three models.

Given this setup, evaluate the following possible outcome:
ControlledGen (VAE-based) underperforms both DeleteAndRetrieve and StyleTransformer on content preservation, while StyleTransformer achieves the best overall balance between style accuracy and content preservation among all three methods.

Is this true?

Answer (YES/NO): NO